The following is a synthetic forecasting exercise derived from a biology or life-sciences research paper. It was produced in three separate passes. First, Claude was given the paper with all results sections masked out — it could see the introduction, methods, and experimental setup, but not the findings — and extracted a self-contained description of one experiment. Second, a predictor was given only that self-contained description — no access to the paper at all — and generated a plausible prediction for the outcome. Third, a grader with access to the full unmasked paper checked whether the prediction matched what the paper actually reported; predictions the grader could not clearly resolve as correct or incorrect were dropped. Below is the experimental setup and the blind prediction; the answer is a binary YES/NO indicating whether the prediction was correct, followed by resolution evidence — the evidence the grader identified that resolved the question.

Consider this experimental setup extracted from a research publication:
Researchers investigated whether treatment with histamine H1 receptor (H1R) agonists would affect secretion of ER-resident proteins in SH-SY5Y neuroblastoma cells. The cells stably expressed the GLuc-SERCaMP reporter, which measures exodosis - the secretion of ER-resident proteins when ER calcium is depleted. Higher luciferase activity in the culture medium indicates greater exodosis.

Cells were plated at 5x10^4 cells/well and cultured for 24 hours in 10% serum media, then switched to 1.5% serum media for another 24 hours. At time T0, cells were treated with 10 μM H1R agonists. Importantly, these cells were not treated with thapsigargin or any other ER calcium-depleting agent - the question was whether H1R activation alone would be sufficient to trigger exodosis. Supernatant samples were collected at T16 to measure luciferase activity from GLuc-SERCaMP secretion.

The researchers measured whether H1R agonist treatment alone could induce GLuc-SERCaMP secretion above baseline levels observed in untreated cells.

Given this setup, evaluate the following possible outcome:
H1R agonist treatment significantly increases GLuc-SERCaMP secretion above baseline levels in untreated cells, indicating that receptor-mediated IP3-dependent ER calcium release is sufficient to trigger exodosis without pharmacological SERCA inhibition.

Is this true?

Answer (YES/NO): YES